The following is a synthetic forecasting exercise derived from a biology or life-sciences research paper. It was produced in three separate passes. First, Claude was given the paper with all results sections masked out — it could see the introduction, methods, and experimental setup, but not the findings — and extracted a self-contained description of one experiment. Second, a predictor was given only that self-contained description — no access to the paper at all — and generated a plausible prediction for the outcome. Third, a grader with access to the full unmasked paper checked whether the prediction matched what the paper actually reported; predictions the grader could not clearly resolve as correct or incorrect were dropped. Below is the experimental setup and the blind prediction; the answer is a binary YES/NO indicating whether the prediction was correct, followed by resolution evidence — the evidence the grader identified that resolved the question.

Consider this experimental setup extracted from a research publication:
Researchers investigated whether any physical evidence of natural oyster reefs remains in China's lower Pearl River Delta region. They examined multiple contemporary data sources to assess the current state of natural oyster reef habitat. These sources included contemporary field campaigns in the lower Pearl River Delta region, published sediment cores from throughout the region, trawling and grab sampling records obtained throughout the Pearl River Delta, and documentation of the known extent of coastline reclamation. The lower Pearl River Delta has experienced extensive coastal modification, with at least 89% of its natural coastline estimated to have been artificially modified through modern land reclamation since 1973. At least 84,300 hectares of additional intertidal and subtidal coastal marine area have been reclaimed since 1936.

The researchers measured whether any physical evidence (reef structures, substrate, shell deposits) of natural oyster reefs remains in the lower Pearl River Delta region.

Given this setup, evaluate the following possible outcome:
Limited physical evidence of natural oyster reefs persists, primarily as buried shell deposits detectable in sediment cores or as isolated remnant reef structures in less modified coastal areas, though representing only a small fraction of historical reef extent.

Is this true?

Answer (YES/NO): NO